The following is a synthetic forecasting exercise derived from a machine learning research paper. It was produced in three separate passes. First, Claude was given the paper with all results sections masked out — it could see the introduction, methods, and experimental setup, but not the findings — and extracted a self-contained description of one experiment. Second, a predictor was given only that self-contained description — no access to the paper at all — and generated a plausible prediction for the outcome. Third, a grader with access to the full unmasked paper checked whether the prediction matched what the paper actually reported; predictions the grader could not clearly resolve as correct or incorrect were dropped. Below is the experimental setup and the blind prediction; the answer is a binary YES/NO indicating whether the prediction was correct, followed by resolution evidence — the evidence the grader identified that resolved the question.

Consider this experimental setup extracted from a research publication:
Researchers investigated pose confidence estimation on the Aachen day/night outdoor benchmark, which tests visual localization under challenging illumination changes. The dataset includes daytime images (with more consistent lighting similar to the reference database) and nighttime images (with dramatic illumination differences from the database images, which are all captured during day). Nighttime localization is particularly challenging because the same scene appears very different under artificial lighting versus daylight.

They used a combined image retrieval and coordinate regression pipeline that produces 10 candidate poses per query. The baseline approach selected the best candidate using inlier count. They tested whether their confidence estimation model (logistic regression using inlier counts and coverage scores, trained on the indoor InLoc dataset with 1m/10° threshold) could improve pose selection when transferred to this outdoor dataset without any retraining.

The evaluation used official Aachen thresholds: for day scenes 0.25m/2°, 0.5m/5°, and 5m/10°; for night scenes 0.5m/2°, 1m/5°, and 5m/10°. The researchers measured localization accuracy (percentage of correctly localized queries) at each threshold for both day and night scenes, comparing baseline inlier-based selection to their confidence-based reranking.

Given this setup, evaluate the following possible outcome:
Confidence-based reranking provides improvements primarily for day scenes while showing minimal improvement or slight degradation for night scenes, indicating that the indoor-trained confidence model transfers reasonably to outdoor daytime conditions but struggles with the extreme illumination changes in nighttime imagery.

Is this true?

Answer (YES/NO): NO